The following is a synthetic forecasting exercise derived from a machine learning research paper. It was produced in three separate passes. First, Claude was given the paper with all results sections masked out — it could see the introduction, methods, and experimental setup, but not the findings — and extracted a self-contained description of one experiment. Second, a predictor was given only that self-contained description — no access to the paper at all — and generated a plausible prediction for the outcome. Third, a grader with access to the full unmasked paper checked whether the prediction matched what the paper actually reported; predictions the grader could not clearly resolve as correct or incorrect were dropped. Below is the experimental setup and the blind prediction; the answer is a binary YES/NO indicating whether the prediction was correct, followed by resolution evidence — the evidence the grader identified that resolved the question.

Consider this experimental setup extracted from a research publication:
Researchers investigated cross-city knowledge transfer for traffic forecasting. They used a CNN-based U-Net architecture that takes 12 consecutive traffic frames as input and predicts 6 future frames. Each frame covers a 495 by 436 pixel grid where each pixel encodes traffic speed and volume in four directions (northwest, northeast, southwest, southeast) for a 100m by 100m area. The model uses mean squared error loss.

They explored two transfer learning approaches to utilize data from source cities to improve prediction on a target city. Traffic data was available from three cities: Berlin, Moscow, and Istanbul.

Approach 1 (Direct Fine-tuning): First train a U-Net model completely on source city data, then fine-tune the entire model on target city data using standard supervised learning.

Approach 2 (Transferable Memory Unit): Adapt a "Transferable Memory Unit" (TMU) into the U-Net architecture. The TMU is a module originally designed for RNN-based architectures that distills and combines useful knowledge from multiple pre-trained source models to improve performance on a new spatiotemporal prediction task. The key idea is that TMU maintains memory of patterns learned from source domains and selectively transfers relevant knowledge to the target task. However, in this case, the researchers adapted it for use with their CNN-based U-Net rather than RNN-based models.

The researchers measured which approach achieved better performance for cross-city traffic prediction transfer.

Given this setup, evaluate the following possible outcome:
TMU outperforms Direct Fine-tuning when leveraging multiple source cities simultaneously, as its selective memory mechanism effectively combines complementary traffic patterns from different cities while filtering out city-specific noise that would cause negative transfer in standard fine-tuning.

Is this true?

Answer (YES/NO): NO